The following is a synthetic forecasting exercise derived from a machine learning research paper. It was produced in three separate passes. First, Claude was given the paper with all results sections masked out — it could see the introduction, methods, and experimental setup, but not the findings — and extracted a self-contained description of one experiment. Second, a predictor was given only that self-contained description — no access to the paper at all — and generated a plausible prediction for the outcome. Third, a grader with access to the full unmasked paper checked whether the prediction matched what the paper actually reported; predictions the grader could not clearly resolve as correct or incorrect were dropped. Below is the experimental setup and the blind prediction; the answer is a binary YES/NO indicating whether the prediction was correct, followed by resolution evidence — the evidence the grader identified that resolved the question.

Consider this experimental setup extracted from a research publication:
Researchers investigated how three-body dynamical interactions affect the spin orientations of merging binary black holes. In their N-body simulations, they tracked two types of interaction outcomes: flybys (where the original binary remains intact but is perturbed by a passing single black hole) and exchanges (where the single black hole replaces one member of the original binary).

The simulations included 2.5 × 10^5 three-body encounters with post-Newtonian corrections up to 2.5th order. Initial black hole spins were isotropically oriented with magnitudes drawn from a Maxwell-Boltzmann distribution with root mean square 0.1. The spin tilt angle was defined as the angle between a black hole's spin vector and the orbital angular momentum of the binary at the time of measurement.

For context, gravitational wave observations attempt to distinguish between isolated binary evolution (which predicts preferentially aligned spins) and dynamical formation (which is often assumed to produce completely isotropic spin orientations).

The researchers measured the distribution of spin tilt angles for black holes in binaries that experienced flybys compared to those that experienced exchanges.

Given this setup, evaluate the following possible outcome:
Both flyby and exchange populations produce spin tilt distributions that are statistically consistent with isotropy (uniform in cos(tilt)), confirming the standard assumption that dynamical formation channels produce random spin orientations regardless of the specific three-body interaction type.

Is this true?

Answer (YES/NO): NO